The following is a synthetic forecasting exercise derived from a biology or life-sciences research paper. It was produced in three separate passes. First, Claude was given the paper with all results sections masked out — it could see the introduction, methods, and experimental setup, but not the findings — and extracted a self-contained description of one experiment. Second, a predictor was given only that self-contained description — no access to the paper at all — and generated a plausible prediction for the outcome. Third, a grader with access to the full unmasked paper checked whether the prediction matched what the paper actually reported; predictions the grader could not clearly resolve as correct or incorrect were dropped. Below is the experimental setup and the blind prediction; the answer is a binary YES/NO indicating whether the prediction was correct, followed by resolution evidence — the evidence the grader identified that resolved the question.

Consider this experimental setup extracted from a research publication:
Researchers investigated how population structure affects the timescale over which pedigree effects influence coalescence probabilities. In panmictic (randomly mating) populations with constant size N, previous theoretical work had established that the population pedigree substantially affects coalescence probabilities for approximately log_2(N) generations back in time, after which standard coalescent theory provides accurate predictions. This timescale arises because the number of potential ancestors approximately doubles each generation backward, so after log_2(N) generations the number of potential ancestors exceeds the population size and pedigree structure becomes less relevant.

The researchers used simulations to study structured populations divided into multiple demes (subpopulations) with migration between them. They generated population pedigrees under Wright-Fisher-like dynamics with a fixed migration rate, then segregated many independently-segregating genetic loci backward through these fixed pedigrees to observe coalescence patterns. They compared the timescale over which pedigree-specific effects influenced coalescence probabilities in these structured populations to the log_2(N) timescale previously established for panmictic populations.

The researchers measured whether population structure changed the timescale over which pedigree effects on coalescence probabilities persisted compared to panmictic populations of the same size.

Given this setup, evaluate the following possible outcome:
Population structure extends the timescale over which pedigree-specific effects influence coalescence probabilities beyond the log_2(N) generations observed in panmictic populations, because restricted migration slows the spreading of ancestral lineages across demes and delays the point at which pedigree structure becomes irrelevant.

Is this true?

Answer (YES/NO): YES